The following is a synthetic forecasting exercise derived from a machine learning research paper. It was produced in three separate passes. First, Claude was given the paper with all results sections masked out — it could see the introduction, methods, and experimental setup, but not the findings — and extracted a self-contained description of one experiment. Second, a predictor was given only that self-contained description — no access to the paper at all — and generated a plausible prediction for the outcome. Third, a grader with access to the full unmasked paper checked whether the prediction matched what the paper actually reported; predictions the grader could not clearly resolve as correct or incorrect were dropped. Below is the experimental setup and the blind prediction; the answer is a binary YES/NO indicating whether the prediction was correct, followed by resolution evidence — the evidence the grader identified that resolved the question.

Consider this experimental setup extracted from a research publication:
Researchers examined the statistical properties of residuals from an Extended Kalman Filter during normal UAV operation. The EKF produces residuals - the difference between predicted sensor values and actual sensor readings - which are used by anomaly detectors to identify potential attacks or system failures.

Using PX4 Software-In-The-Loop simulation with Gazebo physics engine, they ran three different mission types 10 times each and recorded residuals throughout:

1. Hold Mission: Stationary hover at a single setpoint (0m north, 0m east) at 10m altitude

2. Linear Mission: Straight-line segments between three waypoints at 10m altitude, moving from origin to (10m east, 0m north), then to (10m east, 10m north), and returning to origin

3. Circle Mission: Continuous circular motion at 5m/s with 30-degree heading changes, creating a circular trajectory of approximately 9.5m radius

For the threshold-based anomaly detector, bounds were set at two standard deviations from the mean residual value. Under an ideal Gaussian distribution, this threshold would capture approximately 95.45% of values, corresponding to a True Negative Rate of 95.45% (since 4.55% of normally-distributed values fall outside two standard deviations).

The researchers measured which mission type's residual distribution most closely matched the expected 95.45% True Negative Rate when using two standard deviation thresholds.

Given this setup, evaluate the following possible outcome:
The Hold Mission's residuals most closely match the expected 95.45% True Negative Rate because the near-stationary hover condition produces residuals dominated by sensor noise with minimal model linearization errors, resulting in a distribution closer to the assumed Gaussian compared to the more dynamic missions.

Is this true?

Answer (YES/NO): NO